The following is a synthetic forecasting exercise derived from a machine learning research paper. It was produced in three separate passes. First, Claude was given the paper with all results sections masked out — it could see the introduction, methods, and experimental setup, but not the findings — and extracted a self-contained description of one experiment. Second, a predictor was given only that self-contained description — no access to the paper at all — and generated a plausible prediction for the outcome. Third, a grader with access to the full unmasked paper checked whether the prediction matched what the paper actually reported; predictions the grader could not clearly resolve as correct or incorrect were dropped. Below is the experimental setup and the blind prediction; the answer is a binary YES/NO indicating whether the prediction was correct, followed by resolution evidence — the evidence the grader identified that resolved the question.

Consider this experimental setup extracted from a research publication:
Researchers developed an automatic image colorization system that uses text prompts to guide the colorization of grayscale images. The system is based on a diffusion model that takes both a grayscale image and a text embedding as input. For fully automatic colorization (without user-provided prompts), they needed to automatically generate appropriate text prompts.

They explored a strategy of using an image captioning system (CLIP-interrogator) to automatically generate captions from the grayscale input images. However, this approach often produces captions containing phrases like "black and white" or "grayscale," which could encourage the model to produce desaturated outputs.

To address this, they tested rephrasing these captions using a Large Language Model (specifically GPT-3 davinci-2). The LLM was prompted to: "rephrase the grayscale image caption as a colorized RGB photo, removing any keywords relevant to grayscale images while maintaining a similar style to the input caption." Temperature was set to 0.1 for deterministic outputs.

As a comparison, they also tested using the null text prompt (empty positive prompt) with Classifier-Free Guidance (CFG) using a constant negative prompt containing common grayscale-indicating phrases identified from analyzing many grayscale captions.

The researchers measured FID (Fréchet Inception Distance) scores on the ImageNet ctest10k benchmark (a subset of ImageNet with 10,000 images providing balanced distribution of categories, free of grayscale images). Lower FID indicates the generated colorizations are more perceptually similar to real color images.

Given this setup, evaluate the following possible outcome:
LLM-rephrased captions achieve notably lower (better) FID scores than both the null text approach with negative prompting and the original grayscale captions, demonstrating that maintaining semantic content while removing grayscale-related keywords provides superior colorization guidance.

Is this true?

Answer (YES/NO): NO